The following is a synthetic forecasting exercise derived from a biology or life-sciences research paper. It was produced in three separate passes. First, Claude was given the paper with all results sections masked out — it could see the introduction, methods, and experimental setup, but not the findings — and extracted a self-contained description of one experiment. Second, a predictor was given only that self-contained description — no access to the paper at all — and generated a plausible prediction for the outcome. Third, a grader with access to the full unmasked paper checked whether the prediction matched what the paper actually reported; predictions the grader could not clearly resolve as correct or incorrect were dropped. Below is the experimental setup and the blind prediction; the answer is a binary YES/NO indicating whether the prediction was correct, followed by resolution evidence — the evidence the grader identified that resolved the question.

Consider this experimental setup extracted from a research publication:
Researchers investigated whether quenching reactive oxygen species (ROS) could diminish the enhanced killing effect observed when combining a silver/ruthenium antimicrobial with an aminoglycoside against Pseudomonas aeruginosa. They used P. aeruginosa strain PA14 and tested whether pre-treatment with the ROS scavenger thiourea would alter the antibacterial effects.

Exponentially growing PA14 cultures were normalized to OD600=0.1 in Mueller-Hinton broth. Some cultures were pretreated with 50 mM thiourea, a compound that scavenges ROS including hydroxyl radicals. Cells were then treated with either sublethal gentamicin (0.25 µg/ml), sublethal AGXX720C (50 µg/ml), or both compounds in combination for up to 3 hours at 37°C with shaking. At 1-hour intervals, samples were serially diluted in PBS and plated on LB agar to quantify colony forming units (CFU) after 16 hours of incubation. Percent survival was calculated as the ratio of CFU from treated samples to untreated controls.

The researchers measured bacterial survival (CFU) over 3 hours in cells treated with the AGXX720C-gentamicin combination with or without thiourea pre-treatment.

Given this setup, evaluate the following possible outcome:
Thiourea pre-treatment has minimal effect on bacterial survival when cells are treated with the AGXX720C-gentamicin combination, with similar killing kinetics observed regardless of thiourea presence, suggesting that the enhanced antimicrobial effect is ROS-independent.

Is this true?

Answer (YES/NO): NO